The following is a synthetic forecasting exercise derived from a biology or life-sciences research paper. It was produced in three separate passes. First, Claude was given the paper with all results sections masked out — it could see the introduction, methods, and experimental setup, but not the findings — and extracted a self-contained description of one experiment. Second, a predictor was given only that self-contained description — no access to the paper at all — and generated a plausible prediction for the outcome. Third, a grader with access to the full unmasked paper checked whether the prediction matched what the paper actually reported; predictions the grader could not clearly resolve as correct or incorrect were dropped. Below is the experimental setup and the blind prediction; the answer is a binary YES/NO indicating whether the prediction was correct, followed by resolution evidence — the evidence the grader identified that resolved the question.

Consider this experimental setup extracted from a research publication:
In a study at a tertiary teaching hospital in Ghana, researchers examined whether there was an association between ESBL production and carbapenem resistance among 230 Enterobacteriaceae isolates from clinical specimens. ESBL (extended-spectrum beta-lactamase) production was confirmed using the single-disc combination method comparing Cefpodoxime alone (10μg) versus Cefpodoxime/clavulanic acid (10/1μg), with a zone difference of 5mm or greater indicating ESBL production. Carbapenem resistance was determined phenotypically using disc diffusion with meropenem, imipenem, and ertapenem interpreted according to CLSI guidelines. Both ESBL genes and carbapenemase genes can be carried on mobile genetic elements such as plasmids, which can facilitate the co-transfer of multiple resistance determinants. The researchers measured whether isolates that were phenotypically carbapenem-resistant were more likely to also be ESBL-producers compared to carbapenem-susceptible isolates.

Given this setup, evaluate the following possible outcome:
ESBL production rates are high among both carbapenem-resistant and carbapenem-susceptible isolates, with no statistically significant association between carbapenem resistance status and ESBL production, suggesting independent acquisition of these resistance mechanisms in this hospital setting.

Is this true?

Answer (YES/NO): NO